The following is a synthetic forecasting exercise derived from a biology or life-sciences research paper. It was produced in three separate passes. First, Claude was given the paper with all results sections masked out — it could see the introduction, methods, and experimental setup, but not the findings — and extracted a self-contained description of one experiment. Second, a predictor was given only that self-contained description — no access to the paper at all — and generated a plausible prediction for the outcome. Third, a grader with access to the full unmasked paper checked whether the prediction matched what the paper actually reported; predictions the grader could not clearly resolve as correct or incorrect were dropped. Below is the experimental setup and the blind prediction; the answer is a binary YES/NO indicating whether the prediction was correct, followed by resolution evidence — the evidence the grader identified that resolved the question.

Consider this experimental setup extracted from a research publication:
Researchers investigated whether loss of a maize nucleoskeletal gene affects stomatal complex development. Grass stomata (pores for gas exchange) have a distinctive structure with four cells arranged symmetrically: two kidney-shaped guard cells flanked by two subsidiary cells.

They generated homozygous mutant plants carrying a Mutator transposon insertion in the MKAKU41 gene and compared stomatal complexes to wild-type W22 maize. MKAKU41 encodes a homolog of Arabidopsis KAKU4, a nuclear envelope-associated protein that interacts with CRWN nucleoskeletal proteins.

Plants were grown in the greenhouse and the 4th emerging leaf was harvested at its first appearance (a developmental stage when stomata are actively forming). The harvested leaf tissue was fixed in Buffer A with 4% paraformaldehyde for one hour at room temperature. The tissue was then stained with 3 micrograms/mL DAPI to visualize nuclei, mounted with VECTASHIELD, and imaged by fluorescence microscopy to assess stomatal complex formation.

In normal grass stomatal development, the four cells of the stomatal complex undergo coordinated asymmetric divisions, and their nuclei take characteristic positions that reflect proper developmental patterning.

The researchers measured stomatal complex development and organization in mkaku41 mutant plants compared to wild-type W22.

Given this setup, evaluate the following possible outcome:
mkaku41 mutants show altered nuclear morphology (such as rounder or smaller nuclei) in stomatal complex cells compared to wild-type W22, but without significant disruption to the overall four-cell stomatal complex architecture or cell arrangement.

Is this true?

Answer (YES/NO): NO